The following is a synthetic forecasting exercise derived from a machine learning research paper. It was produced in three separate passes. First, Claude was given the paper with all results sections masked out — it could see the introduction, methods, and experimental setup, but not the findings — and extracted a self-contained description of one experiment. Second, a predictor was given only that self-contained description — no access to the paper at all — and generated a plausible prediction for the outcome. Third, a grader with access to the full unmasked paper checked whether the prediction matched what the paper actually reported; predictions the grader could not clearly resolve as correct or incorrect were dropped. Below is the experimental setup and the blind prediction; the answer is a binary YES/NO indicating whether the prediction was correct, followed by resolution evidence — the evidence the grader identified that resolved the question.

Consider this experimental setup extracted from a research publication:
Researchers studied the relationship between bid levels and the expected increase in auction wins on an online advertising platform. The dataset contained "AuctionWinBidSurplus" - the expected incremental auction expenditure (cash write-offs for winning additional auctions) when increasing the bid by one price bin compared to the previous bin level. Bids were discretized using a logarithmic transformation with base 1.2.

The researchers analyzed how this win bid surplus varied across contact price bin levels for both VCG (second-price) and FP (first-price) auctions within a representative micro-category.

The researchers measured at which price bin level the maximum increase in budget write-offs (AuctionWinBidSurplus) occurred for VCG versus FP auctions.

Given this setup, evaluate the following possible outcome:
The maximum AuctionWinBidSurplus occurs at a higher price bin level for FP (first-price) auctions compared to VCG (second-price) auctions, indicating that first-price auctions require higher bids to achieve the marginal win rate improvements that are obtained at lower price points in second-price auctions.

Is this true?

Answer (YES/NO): NO